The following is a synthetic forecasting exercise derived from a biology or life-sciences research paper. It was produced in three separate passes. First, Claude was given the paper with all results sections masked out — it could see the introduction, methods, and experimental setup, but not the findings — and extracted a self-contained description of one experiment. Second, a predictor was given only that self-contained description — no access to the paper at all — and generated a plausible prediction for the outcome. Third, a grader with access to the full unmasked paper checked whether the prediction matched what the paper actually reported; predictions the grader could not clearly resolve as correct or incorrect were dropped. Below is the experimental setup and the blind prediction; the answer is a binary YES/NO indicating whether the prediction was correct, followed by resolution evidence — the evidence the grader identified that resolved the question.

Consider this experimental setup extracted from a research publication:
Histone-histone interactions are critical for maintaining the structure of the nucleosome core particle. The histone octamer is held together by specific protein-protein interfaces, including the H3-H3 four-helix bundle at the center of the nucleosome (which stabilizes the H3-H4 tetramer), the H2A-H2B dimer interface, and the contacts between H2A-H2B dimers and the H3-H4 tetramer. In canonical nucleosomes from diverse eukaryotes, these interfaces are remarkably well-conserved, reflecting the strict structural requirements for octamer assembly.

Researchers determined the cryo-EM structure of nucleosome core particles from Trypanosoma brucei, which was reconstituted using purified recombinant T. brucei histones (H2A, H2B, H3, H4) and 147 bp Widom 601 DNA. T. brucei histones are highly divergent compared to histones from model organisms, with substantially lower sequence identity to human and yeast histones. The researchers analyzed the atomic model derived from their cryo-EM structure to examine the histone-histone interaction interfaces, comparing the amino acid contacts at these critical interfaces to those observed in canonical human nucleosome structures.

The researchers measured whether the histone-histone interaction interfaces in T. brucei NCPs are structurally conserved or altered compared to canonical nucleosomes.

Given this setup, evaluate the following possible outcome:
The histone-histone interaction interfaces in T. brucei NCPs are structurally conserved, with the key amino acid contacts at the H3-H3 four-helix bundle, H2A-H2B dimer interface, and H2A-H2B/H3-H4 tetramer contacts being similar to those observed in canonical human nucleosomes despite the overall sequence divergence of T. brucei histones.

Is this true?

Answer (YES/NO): NO